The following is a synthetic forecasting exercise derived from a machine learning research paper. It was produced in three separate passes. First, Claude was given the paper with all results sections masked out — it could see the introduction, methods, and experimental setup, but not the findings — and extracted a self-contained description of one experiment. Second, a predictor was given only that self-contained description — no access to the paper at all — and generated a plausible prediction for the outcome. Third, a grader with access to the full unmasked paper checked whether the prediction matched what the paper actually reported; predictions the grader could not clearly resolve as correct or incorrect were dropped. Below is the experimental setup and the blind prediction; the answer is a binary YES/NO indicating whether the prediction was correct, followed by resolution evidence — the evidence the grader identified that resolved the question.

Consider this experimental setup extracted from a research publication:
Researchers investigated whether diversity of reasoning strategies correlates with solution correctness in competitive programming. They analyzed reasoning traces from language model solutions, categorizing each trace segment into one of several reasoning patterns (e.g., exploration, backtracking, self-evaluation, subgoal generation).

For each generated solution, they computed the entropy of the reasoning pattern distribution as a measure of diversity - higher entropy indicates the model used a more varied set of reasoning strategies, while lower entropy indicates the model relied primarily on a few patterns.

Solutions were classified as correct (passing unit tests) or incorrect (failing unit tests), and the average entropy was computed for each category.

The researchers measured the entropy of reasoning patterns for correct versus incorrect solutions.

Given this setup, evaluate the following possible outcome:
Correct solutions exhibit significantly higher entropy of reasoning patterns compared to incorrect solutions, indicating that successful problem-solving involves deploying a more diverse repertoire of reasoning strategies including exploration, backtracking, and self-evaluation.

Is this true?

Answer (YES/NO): YES